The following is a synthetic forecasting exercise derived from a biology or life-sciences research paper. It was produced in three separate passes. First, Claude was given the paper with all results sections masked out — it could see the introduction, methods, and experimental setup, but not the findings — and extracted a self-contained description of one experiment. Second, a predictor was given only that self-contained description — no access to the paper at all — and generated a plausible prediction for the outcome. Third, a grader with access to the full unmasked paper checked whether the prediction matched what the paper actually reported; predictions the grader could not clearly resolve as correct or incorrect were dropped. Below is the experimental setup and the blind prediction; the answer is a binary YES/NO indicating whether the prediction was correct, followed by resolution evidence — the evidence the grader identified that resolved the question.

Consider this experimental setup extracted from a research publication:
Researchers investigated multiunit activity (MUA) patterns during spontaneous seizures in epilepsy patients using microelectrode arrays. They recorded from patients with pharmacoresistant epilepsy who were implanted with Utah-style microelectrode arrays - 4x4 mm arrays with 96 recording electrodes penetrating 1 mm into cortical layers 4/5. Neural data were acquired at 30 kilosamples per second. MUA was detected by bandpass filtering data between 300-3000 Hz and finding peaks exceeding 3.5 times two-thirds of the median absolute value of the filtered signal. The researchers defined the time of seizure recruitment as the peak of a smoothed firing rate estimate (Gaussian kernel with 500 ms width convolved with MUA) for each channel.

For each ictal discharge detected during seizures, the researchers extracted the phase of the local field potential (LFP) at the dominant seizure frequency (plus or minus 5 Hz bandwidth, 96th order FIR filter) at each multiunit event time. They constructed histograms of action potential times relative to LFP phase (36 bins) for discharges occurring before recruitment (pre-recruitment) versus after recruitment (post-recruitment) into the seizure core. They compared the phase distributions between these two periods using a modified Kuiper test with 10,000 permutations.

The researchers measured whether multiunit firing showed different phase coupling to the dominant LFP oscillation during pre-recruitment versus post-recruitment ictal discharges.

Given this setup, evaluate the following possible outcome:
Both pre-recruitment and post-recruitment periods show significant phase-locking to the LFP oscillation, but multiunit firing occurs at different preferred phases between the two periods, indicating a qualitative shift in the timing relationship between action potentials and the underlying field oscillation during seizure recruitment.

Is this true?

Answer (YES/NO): NO